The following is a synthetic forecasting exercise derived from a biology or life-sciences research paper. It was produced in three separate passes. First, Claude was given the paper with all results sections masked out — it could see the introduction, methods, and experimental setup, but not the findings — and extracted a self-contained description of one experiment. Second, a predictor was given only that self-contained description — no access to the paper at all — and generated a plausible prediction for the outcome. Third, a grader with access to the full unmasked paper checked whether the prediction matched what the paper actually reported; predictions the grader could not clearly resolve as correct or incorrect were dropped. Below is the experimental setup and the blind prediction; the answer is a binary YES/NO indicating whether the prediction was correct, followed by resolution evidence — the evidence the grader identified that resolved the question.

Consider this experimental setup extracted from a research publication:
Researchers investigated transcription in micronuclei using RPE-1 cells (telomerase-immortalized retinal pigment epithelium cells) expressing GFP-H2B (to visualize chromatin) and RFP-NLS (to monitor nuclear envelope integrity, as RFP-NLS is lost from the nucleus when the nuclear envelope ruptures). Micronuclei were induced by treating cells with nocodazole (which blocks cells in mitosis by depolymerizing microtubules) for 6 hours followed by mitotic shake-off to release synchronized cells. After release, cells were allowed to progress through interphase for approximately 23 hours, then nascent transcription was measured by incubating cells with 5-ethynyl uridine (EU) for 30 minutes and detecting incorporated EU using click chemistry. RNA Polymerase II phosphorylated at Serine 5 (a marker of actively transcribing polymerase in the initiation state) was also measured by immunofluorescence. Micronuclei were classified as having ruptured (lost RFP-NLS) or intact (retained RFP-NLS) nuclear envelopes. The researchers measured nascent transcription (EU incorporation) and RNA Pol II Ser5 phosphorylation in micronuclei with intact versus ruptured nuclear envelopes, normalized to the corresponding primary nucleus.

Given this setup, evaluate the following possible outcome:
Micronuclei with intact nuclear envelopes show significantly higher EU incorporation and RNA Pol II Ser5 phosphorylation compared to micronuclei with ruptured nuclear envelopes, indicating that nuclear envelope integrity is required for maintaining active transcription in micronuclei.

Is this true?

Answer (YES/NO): NO